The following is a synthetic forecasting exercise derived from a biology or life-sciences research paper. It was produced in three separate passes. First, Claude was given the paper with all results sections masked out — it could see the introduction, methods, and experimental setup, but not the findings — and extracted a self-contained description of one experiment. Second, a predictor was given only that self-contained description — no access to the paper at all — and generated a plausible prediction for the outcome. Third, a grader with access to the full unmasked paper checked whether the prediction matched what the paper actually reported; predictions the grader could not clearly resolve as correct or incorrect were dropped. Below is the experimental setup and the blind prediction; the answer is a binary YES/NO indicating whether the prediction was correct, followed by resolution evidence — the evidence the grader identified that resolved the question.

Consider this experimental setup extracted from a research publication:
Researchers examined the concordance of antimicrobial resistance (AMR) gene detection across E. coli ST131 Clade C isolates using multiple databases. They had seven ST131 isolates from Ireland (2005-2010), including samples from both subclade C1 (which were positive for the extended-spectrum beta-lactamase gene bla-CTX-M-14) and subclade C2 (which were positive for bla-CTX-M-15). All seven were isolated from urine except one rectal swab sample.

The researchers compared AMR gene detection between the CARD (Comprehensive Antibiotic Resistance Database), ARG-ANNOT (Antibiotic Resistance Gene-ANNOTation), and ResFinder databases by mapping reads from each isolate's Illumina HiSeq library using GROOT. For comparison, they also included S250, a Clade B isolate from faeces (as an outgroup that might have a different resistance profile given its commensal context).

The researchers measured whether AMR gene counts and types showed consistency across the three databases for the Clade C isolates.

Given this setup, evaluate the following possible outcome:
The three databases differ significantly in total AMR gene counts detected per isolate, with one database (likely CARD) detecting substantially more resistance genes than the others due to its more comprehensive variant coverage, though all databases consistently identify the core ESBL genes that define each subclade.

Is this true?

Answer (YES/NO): NO